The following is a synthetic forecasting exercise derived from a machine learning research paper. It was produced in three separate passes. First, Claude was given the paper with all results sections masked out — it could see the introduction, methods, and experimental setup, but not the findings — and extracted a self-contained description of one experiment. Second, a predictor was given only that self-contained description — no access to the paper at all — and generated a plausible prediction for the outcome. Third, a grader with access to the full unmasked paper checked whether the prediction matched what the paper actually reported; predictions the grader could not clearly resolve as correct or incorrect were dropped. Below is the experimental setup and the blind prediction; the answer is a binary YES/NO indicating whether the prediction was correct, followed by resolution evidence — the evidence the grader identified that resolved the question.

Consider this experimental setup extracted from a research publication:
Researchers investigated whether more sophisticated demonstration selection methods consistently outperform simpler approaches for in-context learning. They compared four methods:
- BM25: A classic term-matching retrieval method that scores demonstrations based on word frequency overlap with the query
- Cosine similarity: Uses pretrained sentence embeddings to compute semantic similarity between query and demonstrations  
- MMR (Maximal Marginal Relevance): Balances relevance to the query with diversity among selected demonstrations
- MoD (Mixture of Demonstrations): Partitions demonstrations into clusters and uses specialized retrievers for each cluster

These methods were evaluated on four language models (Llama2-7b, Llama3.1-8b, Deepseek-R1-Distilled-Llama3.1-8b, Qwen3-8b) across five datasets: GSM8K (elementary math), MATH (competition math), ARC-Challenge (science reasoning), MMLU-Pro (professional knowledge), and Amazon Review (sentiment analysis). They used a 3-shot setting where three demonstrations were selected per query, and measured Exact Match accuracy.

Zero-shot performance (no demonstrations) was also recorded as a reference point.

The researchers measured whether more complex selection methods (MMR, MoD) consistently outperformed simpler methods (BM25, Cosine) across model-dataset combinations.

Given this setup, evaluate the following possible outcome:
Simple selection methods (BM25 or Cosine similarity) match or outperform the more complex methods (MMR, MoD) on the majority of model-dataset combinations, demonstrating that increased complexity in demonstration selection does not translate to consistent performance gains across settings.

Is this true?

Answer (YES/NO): YES